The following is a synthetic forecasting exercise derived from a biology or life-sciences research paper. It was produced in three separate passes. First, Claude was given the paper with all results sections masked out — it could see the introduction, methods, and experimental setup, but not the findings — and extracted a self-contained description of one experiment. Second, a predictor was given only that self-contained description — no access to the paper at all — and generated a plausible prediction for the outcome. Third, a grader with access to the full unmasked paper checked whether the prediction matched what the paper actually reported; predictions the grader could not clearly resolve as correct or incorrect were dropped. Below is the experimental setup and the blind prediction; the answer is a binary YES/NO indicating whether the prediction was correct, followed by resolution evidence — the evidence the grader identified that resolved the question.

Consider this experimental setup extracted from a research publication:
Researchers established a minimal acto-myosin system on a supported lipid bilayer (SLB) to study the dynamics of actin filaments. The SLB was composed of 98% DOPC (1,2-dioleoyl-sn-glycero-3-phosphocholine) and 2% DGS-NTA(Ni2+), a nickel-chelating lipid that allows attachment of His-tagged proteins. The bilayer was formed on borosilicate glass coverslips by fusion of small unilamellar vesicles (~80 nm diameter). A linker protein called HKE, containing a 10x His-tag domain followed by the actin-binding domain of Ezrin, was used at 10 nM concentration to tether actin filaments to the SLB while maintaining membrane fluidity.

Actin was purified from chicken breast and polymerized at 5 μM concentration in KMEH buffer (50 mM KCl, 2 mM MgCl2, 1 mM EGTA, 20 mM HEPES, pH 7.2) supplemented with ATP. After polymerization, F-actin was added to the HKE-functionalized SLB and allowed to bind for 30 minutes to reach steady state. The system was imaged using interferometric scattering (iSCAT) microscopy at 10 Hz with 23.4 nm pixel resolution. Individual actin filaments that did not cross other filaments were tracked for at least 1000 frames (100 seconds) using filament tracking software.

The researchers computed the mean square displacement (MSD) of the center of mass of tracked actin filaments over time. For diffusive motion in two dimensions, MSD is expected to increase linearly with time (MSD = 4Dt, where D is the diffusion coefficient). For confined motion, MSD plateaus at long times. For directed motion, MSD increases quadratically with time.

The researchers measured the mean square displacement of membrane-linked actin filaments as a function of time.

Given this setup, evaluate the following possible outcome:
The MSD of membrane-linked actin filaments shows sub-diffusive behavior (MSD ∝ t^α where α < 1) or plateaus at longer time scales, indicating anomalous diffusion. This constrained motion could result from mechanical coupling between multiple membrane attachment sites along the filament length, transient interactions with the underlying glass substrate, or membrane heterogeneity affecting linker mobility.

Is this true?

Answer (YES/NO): NO